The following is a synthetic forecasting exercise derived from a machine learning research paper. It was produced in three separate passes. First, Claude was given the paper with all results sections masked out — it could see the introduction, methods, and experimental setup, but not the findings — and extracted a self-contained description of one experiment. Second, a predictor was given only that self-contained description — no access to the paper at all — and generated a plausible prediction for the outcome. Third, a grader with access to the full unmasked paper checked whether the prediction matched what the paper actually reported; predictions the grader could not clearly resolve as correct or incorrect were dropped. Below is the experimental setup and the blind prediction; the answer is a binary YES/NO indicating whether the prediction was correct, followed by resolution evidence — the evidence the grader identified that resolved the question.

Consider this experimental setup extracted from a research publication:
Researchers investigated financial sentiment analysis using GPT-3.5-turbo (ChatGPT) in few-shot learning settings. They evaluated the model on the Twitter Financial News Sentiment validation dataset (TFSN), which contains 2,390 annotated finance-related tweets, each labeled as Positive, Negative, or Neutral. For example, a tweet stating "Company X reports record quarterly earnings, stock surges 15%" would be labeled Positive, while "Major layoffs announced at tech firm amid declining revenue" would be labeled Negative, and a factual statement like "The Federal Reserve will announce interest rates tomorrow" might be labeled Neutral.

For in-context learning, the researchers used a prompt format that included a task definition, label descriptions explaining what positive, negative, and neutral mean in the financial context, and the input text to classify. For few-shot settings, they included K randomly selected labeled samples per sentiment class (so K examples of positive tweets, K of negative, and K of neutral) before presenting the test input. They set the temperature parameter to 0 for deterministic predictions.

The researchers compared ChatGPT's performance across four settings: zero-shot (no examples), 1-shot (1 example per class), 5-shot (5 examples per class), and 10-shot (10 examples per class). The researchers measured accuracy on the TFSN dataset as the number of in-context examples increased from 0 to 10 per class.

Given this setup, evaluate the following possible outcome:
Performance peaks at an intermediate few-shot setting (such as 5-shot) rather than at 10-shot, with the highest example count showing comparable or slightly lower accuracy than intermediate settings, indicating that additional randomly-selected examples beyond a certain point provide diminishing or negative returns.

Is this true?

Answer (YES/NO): NO